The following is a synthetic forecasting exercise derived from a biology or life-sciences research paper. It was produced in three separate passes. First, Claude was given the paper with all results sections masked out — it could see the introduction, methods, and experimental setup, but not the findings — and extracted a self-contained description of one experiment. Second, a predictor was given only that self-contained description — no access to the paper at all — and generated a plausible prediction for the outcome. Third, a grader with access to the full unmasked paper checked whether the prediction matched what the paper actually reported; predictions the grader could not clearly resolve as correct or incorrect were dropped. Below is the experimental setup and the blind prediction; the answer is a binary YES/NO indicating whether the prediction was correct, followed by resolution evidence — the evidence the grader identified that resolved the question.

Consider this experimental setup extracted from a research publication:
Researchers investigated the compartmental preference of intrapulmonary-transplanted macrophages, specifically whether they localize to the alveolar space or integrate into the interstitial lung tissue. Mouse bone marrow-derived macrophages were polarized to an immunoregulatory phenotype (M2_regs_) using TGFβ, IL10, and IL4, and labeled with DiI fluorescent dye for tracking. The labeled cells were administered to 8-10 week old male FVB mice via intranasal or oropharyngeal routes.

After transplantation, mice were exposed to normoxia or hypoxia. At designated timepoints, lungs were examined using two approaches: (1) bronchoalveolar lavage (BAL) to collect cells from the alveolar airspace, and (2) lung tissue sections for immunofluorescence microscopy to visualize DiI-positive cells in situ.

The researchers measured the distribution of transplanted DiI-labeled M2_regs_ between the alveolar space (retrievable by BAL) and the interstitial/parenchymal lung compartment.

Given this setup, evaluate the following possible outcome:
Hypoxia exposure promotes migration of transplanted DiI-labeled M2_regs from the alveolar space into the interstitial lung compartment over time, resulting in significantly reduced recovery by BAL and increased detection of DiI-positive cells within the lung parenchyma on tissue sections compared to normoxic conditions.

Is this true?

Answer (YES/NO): NO